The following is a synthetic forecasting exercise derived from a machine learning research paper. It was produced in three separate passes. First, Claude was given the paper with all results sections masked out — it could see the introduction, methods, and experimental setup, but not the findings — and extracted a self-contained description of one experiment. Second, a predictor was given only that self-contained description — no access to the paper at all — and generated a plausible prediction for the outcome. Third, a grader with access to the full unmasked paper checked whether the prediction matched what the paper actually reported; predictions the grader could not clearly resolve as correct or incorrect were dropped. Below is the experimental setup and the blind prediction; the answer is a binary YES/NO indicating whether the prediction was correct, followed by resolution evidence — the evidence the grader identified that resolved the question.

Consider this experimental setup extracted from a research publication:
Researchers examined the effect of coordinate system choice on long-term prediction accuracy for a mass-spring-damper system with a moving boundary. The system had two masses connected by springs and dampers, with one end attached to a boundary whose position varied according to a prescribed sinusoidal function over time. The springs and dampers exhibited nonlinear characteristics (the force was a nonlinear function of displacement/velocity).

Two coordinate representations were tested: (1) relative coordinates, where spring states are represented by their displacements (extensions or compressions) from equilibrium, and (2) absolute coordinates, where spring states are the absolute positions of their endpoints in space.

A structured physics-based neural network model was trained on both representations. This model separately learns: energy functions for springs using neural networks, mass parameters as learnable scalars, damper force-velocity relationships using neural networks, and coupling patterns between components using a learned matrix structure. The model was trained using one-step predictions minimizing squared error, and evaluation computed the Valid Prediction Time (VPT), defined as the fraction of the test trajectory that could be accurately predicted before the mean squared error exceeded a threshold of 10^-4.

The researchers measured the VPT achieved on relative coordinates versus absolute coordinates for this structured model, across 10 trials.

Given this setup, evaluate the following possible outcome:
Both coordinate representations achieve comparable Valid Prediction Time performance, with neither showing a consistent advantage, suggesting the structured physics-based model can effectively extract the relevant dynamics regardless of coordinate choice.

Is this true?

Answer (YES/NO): NO